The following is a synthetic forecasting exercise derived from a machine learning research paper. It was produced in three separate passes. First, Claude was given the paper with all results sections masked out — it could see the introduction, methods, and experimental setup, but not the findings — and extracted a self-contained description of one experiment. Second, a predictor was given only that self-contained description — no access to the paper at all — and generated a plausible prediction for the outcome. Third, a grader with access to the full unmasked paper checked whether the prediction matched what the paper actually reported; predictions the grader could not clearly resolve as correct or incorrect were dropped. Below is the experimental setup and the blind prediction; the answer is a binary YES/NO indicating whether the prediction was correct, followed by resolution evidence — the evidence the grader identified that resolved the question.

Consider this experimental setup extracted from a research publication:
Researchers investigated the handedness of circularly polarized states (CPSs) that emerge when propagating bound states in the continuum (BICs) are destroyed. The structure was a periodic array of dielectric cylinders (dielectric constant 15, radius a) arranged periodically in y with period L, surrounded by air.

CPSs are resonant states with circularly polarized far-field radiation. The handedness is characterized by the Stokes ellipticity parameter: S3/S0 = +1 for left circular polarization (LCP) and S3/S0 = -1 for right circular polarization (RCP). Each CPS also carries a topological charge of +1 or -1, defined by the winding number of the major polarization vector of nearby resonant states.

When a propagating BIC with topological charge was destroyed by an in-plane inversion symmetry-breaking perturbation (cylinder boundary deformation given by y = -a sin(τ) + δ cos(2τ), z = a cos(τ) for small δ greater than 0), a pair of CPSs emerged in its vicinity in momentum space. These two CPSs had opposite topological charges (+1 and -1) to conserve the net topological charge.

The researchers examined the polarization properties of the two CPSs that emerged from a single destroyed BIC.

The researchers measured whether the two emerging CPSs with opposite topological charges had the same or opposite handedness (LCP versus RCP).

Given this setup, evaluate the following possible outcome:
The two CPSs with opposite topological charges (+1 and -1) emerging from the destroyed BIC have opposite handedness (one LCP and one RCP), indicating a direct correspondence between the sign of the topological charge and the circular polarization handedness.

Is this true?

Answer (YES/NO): NO